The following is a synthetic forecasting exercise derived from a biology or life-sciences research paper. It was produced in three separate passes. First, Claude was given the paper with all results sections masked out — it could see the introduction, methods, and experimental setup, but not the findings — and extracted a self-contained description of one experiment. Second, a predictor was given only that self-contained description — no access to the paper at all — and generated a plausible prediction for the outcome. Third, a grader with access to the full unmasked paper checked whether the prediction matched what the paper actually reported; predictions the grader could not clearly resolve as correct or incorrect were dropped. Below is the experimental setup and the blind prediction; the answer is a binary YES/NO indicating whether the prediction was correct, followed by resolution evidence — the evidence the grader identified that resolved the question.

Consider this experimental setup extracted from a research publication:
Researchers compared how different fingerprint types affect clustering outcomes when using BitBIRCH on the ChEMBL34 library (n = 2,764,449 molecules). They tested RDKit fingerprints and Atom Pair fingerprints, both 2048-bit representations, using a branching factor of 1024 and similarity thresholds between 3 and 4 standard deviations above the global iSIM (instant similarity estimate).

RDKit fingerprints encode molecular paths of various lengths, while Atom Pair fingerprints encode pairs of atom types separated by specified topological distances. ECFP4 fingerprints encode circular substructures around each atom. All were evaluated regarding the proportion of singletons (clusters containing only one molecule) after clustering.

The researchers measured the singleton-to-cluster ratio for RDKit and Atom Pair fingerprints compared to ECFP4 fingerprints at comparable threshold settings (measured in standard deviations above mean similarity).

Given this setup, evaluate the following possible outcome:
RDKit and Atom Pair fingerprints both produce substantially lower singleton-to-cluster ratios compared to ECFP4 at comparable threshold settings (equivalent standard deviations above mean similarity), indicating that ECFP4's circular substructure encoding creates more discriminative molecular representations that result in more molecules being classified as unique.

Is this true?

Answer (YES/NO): NO